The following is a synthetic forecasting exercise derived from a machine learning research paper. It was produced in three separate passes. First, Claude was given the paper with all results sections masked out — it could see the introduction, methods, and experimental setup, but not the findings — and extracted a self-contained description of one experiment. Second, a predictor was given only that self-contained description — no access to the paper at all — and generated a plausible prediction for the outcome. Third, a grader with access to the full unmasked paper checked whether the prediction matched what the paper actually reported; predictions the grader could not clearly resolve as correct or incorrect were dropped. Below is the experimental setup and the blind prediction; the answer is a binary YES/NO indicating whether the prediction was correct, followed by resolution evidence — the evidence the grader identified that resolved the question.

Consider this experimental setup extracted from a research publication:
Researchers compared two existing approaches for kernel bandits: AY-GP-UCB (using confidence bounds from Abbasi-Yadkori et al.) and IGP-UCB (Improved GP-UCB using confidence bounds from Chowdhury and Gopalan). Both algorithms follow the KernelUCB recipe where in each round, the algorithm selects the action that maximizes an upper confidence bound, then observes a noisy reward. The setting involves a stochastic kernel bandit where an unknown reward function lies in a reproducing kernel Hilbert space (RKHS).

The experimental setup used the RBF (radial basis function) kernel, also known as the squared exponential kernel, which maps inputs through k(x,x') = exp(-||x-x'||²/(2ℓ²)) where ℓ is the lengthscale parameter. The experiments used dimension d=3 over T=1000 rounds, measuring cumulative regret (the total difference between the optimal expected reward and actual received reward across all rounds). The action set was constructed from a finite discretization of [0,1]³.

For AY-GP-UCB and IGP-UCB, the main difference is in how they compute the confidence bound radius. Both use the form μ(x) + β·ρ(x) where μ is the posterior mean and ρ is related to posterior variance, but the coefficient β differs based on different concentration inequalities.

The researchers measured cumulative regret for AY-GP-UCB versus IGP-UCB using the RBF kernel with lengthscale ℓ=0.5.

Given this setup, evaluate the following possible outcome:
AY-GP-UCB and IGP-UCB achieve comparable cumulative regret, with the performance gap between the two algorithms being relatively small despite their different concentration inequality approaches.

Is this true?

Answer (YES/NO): NO